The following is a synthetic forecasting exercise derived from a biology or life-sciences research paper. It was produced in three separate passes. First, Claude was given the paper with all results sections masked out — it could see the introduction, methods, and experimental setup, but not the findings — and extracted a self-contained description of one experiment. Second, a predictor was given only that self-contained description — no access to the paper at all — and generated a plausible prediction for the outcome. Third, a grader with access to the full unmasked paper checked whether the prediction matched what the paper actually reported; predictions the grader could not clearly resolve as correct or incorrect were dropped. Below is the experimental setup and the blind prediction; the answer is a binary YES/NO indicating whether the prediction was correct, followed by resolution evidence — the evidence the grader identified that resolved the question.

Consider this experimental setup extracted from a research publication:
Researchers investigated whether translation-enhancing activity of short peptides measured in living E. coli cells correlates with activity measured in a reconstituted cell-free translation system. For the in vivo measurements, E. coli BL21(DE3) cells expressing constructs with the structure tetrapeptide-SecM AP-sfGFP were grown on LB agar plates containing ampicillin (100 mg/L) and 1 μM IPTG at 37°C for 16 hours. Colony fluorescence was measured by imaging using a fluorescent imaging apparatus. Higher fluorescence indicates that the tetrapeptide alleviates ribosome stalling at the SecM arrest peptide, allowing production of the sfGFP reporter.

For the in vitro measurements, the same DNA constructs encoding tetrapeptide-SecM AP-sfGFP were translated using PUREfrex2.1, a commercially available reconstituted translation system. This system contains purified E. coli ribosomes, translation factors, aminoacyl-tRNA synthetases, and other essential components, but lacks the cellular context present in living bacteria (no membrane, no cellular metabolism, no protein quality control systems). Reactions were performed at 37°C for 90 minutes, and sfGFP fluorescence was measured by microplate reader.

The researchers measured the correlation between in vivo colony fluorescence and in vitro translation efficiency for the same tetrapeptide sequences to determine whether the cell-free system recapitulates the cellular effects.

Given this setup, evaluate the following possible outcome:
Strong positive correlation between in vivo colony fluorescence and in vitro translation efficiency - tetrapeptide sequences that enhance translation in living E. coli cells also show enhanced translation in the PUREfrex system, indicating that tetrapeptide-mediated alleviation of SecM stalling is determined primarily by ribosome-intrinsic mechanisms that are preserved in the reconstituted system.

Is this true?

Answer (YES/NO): NO